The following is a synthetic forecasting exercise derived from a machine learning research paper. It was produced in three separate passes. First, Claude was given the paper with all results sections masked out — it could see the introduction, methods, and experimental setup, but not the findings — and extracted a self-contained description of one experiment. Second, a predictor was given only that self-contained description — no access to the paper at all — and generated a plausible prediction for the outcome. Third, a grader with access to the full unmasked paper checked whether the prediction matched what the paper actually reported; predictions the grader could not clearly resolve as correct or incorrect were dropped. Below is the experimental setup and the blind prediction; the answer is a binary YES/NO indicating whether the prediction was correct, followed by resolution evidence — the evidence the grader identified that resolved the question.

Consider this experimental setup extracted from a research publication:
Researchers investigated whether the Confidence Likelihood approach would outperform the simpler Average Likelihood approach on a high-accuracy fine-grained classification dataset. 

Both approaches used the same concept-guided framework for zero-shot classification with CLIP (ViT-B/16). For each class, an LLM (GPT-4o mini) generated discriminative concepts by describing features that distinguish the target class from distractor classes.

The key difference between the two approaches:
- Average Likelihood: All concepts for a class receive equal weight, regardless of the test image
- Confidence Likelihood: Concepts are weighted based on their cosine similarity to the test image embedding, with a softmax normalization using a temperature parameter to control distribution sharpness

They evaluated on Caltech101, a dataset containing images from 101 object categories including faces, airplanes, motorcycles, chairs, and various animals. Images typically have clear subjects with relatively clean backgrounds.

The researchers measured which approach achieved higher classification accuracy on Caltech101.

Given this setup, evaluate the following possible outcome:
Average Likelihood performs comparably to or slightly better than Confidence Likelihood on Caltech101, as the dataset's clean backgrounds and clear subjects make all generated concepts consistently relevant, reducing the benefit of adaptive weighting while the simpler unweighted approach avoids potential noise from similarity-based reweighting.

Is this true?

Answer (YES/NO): YES